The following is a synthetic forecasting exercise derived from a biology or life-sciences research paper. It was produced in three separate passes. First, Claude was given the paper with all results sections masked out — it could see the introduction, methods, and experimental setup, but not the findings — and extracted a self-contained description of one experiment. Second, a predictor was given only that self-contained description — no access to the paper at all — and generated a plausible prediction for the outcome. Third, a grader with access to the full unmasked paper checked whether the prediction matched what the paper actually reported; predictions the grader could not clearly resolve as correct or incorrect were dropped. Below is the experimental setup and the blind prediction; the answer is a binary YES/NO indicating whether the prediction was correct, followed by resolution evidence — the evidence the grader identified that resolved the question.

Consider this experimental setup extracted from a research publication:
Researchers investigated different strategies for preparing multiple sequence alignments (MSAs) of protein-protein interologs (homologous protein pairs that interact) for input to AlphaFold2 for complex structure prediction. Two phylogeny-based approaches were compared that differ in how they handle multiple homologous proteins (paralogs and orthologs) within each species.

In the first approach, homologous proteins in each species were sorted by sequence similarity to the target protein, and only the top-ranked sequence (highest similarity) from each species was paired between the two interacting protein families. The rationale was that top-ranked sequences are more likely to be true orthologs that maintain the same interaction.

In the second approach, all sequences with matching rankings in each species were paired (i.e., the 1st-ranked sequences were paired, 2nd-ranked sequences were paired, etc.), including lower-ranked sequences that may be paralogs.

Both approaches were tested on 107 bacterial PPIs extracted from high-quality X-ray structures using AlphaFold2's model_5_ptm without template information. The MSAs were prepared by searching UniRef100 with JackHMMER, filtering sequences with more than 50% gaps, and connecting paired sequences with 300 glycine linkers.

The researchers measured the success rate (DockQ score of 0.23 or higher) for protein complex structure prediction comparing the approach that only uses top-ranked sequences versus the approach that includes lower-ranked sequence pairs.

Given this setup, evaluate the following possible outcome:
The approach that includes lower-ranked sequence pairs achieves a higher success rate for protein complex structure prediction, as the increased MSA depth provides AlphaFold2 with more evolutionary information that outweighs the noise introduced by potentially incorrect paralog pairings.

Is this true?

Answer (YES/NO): NO